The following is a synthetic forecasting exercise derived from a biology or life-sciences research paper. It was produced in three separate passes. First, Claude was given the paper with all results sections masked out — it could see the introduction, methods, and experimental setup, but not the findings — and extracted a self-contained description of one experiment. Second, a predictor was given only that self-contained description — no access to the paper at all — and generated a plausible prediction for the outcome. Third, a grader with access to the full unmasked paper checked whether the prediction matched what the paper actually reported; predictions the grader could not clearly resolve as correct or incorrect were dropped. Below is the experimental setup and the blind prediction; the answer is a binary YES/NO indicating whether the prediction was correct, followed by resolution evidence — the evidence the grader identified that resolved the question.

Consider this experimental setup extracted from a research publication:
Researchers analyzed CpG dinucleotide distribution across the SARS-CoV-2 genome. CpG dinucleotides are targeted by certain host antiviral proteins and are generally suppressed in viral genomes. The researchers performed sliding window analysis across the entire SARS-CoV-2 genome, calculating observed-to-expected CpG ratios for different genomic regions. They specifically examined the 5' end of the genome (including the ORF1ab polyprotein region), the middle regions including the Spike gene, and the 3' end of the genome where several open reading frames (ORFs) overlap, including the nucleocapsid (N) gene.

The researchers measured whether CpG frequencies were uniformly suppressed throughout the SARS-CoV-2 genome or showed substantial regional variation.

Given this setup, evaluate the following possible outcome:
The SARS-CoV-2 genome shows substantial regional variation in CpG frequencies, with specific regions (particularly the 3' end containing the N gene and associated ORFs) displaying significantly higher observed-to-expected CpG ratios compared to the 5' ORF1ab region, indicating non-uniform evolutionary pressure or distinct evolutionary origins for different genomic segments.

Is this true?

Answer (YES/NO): YES